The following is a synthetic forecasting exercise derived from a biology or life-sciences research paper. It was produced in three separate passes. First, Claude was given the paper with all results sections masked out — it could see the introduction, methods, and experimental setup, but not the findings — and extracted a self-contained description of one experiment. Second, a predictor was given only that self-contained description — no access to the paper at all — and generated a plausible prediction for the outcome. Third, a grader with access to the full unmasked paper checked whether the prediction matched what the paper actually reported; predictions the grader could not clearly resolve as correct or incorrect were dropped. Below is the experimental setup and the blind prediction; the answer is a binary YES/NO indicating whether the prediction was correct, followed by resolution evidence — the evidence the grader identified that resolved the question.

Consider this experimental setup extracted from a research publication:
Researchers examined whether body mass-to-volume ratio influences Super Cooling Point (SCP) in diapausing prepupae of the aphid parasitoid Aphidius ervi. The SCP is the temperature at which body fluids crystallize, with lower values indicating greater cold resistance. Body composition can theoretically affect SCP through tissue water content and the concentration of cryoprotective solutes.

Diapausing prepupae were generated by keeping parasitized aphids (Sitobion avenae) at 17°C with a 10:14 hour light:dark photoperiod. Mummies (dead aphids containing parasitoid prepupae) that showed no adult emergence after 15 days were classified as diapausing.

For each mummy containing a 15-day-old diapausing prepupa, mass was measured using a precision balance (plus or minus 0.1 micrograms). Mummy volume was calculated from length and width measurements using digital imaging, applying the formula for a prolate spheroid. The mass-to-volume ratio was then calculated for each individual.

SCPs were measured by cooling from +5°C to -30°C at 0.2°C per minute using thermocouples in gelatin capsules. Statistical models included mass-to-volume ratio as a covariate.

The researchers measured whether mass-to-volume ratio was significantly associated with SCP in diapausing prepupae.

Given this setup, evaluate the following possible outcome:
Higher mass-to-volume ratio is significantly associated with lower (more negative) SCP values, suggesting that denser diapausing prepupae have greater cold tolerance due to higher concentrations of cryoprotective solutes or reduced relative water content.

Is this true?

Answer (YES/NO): NO